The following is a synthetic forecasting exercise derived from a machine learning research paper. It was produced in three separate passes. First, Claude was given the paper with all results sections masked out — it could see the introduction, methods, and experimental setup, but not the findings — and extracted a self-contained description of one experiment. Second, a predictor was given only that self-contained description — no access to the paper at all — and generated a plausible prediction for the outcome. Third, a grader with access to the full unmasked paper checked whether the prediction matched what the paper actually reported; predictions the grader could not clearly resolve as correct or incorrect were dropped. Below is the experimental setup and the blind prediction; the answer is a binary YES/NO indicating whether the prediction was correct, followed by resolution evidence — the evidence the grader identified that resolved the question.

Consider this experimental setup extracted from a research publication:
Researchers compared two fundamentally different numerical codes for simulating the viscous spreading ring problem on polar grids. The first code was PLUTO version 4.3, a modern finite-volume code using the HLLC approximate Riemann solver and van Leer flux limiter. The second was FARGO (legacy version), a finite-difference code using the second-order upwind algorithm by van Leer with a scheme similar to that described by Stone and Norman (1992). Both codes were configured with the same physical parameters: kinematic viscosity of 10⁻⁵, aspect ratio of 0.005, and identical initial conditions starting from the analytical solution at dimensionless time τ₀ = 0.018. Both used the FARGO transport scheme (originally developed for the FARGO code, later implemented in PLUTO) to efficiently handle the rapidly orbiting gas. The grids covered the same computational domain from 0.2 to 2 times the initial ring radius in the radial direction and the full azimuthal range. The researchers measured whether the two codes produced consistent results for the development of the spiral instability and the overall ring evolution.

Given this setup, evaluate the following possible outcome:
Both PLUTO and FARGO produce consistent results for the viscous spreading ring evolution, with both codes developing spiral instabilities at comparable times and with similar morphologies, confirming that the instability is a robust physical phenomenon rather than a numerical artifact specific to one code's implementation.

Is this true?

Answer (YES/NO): YES